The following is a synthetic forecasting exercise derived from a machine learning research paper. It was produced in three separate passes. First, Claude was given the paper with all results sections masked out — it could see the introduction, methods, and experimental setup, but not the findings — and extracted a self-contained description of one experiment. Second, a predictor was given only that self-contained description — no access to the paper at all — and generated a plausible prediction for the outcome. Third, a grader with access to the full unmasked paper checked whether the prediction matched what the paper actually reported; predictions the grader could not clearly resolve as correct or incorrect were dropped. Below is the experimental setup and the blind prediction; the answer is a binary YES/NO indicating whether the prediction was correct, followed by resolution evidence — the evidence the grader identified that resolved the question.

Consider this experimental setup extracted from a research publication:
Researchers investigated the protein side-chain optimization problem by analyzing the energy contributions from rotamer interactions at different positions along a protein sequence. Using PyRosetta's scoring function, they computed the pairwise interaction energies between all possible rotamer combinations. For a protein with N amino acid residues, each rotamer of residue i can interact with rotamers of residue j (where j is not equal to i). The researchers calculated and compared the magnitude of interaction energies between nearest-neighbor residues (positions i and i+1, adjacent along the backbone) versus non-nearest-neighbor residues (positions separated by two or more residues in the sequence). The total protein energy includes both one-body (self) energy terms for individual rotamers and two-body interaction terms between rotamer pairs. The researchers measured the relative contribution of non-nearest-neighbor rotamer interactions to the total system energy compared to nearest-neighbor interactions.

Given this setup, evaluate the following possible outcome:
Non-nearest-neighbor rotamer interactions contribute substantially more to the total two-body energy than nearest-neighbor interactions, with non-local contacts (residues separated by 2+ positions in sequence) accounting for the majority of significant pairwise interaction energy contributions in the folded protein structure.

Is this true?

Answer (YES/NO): NO